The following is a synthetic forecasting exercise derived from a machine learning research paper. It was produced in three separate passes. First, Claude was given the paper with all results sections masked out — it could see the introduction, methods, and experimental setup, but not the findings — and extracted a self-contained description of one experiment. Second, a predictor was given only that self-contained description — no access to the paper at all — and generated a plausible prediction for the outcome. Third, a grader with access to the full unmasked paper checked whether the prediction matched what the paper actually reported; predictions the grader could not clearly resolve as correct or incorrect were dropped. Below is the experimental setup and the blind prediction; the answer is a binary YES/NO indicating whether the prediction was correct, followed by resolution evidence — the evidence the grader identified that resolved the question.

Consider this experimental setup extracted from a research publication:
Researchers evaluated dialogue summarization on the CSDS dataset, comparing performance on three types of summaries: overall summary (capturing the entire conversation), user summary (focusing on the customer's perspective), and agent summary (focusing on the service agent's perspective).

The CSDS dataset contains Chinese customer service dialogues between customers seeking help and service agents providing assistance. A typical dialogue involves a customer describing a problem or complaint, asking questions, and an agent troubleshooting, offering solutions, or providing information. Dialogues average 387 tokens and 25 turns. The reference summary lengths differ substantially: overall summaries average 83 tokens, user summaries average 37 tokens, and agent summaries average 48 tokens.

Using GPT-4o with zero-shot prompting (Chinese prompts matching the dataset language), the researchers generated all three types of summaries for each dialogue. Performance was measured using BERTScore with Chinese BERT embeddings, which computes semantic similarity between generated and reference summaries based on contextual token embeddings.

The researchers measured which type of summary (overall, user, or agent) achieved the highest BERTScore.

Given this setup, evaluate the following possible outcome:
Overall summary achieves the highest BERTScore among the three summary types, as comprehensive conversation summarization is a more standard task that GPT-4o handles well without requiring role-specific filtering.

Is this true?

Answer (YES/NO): NO